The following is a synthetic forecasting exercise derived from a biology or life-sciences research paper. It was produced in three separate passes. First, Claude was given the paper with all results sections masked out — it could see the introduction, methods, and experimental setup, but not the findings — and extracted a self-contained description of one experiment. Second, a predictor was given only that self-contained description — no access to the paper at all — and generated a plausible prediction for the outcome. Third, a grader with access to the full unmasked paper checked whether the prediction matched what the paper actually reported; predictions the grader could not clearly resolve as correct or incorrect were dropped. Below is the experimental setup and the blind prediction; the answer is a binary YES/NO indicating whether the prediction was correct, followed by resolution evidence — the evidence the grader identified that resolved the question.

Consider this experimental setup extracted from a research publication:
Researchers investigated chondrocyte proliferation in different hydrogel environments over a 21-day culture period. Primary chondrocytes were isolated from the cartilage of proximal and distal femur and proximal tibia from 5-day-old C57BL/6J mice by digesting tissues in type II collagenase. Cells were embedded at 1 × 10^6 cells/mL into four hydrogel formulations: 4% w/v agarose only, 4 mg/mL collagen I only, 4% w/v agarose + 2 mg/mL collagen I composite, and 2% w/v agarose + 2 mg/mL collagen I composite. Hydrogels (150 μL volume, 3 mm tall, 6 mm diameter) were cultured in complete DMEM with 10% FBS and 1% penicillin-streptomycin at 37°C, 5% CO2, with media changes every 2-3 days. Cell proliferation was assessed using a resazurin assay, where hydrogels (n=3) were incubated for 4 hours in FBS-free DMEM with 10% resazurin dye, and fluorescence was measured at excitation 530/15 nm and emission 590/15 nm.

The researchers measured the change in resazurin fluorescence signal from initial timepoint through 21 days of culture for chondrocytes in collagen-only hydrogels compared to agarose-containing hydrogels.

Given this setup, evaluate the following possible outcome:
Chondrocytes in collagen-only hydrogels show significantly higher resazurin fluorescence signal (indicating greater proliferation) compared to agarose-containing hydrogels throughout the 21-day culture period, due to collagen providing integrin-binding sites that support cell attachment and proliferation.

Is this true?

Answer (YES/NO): NO